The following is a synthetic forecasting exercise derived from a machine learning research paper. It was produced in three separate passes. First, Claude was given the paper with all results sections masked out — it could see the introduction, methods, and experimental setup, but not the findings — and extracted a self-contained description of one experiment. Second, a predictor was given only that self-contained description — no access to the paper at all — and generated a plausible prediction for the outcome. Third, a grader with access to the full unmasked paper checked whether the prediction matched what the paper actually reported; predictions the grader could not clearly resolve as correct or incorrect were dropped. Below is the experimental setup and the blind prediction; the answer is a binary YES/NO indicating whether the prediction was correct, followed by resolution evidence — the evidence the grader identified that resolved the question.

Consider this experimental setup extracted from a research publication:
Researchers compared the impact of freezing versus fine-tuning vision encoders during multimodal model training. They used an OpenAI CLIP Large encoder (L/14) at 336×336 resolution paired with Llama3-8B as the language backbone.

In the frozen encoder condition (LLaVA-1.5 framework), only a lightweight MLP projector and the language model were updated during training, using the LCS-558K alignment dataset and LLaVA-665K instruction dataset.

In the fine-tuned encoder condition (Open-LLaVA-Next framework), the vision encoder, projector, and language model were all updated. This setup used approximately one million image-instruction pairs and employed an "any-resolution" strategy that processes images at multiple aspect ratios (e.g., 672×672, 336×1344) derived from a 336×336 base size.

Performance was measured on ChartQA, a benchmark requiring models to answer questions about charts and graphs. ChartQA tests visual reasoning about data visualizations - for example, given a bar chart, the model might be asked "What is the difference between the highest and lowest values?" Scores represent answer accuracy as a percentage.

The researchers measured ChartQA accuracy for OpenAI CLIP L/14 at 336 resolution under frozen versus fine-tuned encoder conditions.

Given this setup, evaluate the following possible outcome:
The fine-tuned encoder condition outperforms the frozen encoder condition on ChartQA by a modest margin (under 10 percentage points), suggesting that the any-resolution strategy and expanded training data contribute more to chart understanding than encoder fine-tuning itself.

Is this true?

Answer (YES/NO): NO